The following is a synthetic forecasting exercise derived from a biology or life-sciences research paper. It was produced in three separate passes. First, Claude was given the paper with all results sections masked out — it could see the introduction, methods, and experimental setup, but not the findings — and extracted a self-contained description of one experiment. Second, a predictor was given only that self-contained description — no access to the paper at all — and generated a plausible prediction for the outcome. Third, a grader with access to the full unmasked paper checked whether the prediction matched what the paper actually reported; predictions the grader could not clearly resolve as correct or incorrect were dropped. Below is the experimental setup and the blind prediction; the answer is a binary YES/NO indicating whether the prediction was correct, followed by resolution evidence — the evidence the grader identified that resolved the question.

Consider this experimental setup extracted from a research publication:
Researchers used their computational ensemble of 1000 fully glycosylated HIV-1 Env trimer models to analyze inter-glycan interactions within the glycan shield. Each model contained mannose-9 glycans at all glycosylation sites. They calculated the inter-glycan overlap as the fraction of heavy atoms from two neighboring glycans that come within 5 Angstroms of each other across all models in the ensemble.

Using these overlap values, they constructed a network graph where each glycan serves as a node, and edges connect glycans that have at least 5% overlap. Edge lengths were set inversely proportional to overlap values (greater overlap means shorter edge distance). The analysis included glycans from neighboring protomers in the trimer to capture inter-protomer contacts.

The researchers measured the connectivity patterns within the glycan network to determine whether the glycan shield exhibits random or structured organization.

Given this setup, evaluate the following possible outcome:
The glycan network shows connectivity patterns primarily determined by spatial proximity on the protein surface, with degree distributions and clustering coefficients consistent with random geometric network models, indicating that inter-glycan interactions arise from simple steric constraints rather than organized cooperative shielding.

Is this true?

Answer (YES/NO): NO